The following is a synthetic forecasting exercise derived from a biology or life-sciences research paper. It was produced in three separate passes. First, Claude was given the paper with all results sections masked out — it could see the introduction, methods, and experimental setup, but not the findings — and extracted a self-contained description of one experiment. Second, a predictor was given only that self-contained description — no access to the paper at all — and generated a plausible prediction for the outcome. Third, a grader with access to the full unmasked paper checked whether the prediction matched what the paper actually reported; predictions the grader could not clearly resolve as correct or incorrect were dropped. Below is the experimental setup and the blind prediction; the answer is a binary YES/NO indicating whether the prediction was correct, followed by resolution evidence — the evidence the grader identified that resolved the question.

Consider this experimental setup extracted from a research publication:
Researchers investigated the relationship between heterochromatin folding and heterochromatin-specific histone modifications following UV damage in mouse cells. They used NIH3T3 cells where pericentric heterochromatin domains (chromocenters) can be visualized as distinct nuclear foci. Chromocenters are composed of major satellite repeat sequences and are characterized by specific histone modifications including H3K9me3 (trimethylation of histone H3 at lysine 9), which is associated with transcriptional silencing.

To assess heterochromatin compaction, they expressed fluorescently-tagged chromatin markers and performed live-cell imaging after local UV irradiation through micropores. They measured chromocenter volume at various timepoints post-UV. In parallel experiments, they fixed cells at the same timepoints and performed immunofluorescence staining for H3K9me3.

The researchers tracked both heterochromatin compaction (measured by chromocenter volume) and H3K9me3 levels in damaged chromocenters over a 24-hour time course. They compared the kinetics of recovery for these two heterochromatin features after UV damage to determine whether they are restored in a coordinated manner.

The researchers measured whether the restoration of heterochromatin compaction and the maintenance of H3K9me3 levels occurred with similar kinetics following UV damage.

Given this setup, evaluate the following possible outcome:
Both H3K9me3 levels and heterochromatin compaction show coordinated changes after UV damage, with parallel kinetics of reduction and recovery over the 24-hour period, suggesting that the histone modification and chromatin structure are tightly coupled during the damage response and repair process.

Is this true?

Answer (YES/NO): NO